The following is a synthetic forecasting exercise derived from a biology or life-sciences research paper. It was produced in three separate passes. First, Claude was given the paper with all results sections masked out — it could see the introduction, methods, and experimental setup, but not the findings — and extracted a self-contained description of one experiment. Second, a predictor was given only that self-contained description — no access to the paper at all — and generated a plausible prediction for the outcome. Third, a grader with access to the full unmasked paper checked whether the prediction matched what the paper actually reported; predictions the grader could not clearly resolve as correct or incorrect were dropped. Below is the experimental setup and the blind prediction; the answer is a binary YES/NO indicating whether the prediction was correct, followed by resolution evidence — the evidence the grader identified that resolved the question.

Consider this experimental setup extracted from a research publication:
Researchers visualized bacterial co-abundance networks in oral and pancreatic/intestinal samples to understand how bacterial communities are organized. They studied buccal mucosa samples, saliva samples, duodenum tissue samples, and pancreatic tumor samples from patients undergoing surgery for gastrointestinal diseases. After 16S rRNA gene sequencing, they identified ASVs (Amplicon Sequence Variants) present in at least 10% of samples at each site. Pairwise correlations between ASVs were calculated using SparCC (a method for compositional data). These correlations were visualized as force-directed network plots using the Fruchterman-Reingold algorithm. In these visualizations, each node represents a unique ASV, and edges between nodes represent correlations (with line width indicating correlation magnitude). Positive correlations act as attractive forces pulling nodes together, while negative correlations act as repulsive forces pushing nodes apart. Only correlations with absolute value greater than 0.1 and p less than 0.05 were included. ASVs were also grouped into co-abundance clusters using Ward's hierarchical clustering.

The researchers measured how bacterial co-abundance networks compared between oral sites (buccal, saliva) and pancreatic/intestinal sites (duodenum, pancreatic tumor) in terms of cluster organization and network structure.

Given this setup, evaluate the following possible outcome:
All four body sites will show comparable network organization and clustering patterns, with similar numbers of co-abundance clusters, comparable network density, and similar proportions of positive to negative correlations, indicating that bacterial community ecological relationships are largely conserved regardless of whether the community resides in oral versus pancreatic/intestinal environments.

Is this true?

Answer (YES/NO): NO